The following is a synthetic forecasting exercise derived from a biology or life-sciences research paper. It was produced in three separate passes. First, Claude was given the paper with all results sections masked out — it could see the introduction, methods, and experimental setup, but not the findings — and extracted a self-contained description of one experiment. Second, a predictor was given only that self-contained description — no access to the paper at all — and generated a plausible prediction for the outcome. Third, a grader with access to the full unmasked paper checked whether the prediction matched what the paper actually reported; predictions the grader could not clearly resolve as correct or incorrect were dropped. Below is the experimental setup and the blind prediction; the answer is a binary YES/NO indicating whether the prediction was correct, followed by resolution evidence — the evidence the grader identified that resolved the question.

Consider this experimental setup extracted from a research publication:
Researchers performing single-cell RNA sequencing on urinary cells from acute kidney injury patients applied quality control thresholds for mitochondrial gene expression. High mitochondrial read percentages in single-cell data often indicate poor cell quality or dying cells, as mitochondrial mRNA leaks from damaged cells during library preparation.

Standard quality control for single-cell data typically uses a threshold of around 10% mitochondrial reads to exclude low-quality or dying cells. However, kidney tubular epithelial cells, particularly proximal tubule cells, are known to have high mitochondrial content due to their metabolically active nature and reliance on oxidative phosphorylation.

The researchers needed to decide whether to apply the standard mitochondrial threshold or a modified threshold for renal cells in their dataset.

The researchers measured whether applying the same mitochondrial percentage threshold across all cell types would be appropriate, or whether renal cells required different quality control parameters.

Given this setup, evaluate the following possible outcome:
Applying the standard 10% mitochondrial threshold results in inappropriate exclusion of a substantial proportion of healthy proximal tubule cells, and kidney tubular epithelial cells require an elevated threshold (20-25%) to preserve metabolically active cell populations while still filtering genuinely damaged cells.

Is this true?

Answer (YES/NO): NO